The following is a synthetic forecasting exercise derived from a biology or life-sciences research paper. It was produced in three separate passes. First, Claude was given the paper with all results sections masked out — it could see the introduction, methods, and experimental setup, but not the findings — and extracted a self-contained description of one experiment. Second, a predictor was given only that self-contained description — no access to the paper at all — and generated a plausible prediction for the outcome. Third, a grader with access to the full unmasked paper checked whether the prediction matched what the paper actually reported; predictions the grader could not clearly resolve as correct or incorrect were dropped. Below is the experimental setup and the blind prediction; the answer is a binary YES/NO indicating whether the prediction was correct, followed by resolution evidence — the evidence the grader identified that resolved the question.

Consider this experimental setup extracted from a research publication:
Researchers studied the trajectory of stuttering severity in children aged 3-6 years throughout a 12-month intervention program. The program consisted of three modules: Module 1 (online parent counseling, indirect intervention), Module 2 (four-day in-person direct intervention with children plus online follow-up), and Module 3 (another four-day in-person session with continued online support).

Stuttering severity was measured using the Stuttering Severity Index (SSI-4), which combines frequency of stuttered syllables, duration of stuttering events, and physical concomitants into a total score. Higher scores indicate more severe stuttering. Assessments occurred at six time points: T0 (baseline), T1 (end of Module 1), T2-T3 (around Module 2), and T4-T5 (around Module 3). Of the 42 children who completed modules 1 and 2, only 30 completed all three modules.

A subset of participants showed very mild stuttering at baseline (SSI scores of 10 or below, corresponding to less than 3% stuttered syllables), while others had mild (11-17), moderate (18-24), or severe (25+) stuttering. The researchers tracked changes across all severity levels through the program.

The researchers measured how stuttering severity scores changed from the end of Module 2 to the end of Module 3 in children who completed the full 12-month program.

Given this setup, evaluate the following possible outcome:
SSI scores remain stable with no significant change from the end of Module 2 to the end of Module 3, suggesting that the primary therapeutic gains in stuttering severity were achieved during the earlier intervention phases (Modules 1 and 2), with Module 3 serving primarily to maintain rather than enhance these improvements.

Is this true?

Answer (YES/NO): YES